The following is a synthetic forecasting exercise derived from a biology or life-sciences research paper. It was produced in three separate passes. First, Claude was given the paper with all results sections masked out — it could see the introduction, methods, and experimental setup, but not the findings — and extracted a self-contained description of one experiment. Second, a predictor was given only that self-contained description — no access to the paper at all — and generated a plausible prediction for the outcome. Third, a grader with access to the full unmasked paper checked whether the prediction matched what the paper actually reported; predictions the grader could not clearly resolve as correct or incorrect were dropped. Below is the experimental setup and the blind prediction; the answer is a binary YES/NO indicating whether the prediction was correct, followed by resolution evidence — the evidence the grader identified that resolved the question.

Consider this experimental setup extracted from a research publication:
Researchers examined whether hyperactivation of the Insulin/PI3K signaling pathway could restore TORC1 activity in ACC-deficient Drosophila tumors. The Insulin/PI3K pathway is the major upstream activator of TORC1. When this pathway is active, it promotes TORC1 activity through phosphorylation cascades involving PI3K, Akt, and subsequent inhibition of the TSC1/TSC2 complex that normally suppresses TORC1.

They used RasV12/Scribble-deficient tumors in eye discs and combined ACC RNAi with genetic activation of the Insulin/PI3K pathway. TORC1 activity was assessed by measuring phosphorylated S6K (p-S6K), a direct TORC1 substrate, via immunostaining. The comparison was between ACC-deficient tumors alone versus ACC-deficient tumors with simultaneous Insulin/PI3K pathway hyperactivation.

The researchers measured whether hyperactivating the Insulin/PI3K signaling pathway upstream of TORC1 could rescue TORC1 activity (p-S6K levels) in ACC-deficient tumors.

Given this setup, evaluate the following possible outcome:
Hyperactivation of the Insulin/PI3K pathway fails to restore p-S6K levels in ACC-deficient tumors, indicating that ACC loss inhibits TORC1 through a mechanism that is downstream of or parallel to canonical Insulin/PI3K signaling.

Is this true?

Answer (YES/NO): YES